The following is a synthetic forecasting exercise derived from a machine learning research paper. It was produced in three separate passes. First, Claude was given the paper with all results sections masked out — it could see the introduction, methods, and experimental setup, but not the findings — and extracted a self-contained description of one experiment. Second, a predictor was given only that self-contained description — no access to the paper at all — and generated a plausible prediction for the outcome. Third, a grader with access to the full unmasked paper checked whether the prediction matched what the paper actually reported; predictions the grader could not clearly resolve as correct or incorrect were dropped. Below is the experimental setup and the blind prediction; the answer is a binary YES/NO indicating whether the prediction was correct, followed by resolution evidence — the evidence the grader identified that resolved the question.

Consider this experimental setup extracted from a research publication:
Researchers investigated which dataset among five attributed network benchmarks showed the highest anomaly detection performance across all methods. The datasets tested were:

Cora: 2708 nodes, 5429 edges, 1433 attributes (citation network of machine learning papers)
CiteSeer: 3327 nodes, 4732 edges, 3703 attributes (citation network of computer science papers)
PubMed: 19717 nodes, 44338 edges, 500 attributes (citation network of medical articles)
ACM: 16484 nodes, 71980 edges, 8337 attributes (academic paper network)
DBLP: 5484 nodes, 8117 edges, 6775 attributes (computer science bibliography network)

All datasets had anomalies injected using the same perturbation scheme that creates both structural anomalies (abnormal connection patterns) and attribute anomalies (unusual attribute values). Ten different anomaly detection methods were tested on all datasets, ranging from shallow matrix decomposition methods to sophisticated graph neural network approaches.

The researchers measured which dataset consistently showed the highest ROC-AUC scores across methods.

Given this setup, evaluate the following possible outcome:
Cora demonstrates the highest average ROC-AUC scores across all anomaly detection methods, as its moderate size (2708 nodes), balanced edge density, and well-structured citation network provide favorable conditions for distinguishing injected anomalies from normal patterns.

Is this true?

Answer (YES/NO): NO